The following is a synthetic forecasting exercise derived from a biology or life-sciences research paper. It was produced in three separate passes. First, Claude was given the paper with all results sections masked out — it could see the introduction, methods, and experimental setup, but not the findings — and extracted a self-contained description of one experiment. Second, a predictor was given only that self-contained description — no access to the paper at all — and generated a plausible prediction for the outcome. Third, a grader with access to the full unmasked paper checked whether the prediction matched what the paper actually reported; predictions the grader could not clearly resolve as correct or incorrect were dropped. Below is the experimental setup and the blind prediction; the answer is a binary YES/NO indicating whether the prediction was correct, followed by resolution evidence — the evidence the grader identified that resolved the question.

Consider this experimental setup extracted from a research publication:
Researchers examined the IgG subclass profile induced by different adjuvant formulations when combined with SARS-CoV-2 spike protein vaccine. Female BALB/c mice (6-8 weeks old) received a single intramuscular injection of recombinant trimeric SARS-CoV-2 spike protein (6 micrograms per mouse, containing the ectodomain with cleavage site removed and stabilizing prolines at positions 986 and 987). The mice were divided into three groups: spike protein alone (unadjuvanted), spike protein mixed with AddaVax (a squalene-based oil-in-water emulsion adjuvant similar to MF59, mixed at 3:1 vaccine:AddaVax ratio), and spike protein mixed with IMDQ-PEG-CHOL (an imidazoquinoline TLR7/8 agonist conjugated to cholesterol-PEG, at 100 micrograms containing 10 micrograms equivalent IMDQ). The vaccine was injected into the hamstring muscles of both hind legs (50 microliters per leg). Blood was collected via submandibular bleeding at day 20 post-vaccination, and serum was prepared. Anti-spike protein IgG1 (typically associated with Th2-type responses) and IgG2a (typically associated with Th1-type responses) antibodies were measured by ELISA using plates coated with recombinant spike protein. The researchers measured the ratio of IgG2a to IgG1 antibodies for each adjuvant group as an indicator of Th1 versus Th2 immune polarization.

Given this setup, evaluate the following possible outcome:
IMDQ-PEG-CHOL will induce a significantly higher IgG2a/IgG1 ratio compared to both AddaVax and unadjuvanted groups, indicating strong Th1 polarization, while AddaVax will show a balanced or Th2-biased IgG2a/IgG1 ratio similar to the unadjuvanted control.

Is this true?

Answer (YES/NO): YES